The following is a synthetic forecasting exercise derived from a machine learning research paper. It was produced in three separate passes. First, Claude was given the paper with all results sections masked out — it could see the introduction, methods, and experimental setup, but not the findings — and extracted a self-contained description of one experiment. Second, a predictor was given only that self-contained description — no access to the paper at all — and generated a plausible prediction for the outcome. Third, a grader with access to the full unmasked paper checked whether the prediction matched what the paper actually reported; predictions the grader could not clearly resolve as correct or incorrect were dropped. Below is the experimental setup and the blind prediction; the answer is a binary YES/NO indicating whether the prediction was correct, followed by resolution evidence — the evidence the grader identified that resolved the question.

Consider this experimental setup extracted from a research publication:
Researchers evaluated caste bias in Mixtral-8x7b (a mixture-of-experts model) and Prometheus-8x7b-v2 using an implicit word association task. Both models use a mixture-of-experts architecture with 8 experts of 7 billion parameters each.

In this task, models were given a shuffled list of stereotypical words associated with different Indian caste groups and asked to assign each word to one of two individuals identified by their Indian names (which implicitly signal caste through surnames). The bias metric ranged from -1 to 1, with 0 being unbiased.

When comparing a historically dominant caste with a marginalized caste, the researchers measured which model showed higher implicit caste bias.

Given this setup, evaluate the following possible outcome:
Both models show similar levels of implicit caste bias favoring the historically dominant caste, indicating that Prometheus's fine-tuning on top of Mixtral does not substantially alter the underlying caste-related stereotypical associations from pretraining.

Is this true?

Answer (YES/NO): NO